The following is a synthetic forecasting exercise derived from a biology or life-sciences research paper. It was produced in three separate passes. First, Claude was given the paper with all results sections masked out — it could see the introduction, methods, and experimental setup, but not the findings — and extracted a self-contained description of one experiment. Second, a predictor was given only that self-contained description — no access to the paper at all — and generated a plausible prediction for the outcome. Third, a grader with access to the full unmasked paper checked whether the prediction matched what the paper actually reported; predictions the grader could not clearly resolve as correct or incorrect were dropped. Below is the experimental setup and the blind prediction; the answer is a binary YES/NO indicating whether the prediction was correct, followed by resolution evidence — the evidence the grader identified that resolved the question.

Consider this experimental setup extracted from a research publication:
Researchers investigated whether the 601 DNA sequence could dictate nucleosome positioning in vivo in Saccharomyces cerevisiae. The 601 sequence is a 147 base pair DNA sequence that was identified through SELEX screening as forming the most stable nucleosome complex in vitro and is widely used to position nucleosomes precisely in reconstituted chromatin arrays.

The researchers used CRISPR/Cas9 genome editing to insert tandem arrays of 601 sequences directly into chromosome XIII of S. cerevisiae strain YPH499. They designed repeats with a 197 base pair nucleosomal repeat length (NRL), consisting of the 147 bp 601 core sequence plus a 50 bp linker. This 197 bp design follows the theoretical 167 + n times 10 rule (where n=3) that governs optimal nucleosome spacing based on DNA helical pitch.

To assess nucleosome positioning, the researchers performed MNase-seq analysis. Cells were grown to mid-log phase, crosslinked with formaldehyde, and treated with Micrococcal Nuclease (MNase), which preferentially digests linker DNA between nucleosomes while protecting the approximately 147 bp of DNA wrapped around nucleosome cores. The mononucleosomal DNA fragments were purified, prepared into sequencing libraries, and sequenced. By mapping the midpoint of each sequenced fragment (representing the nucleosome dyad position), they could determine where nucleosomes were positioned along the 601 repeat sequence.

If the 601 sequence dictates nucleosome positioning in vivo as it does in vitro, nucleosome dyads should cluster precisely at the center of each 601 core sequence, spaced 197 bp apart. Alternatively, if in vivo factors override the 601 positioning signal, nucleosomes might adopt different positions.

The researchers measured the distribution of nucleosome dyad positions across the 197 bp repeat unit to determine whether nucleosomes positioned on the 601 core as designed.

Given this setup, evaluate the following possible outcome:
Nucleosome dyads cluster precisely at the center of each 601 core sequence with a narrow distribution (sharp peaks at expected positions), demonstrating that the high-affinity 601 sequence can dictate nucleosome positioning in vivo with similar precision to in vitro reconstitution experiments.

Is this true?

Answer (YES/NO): NO